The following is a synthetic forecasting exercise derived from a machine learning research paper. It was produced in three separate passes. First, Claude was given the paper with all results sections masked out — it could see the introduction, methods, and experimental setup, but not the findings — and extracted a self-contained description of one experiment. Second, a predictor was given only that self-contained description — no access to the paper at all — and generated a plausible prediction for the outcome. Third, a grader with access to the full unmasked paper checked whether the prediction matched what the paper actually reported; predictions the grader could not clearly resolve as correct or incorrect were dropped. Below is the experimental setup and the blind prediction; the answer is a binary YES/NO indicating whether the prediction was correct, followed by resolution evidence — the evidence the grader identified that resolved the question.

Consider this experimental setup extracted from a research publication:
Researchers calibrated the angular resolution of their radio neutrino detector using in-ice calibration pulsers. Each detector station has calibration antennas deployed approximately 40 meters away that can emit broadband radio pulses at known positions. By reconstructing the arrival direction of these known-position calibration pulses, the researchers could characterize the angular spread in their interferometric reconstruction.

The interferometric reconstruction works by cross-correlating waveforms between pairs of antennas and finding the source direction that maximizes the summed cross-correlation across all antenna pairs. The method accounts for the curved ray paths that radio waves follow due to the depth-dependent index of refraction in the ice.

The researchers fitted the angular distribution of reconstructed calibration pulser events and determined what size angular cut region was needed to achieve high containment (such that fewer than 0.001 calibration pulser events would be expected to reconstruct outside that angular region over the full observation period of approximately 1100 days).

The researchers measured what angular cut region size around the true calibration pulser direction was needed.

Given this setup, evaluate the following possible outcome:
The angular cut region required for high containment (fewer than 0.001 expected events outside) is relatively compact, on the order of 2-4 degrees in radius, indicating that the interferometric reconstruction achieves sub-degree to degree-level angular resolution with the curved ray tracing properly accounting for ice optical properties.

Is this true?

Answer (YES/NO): NO